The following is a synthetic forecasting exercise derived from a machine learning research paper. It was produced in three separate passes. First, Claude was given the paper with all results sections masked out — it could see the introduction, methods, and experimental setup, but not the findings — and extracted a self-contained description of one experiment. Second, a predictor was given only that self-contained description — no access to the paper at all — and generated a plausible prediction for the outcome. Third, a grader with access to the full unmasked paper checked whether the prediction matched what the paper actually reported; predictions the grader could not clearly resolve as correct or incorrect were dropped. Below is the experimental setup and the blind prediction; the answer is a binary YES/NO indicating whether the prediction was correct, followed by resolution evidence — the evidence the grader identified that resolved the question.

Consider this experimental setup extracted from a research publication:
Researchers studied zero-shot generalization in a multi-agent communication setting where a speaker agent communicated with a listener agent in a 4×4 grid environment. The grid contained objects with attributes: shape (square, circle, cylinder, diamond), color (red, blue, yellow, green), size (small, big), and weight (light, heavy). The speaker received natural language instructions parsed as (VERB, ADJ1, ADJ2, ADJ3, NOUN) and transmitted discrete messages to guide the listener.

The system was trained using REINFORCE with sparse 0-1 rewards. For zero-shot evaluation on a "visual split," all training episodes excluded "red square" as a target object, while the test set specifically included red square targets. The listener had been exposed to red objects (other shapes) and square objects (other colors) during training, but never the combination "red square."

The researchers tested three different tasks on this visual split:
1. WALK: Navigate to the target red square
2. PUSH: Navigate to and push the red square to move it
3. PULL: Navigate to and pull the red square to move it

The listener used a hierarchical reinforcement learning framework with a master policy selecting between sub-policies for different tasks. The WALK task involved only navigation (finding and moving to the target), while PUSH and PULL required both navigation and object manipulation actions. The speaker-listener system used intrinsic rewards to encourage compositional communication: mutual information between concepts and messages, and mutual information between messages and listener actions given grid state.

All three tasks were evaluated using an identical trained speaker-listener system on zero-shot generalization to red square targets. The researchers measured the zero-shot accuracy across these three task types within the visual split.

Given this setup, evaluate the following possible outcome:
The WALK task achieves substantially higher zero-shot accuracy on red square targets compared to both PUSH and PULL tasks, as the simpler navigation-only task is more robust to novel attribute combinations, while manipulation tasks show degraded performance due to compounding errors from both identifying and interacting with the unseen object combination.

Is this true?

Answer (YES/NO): YES